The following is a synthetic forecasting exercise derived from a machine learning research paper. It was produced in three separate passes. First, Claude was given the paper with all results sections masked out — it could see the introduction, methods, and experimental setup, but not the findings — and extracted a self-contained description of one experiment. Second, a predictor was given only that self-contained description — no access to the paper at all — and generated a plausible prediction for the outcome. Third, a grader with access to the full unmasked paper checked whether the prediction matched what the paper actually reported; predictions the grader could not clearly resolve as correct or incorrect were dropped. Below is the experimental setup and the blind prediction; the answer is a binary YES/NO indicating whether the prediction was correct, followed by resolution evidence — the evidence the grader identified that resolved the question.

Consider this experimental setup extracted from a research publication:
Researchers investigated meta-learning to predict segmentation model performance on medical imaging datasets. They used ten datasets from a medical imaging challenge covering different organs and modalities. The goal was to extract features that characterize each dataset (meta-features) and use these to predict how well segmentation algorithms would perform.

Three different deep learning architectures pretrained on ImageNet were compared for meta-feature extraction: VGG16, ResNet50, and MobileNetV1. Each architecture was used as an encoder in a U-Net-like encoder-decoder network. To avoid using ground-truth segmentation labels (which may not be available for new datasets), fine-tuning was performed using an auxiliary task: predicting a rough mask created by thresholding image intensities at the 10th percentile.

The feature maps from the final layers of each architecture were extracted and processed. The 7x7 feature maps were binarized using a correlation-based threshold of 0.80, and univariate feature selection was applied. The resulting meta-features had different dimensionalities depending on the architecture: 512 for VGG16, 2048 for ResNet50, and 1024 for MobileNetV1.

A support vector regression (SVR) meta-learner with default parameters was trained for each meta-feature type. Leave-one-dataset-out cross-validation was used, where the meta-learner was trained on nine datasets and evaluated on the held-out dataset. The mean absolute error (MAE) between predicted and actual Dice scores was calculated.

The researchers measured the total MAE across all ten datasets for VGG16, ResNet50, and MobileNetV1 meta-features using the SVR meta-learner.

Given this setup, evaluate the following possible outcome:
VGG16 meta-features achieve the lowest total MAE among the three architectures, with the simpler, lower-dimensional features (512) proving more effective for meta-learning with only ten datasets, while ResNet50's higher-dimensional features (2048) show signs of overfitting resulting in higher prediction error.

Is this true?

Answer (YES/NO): NO